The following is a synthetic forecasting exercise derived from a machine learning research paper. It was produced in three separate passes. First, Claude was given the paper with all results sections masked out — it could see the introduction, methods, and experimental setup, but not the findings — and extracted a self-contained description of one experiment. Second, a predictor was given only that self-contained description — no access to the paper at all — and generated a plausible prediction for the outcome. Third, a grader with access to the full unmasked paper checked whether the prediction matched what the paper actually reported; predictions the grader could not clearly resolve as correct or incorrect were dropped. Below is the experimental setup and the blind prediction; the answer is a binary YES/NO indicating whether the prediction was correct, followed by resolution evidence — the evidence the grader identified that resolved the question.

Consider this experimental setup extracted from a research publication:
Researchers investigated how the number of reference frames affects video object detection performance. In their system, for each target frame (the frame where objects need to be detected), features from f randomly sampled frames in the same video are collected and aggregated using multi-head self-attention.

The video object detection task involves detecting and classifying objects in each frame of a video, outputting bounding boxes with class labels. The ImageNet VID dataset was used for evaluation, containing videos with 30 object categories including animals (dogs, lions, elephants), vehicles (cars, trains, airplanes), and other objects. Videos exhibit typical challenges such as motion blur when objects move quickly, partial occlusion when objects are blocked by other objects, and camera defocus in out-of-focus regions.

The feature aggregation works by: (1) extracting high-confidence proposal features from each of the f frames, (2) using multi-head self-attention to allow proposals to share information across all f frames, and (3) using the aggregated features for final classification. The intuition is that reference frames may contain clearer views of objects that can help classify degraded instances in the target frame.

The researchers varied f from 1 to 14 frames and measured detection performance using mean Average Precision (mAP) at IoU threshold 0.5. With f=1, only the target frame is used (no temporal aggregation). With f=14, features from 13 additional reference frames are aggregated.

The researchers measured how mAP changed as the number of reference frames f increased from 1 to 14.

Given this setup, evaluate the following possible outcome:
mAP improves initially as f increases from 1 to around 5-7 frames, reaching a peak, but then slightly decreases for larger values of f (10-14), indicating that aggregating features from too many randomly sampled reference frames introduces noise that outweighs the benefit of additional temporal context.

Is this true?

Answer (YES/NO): NO